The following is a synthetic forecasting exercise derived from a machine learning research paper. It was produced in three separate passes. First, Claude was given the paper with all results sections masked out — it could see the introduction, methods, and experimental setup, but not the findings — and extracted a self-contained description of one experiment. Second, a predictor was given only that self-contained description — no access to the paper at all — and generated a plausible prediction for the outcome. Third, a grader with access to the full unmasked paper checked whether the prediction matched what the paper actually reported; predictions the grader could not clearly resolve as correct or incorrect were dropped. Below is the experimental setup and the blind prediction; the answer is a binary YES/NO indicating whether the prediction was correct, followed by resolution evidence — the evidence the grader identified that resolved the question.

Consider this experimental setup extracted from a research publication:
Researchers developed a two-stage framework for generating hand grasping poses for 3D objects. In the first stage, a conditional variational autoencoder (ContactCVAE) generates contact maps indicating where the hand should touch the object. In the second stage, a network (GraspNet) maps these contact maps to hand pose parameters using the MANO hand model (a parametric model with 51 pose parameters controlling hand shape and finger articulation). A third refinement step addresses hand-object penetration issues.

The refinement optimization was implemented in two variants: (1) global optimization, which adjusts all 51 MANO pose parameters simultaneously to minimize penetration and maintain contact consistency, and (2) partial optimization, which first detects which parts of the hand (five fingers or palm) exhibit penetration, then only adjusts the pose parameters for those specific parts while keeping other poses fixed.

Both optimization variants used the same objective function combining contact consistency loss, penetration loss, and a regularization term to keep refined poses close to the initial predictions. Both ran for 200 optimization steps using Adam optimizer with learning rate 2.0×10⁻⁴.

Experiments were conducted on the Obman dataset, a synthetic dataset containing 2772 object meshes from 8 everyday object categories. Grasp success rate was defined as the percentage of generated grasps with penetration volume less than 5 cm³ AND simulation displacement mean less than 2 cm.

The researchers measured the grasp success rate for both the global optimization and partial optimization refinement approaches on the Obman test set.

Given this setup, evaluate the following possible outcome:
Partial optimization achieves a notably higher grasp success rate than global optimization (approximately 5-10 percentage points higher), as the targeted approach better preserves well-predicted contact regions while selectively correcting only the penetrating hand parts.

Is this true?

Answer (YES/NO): NO